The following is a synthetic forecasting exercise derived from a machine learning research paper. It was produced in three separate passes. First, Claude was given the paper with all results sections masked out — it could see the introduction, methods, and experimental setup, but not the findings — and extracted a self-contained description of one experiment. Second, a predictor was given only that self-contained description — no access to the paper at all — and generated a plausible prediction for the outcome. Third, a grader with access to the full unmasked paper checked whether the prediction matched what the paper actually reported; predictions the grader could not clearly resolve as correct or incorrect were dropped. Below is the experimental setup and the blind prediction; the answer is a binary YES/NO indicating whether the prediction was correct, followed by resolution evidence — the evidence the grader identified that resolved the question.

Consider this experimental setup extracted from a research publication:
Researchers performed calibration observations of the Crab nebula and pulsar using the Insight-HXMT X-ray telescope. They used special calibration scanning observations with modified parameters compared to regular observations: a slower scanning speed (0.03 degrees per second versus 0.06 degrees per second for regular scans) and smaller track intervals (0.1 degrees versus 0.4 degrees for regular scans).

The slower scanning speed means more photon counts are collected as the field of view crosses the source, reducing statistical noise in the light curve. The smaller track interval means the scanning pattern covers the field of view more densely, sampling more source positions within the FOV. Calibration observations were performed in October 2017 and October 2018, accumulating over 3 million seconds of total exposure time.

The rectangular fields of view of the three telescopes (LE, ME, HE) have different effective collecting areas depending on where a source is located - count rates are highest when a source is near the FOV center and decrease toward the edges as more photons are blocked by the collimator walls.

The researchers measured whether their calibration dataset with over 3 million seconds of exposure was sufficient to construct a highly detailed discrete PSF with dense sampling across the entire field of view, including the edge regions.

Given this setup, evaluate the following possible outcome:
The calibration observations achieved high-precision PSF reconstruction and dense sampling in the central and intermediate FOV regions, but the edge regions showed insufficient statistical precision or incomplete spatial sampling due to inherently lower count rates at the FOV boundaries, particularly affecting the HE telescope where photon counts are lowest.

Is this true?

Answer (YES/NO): NO